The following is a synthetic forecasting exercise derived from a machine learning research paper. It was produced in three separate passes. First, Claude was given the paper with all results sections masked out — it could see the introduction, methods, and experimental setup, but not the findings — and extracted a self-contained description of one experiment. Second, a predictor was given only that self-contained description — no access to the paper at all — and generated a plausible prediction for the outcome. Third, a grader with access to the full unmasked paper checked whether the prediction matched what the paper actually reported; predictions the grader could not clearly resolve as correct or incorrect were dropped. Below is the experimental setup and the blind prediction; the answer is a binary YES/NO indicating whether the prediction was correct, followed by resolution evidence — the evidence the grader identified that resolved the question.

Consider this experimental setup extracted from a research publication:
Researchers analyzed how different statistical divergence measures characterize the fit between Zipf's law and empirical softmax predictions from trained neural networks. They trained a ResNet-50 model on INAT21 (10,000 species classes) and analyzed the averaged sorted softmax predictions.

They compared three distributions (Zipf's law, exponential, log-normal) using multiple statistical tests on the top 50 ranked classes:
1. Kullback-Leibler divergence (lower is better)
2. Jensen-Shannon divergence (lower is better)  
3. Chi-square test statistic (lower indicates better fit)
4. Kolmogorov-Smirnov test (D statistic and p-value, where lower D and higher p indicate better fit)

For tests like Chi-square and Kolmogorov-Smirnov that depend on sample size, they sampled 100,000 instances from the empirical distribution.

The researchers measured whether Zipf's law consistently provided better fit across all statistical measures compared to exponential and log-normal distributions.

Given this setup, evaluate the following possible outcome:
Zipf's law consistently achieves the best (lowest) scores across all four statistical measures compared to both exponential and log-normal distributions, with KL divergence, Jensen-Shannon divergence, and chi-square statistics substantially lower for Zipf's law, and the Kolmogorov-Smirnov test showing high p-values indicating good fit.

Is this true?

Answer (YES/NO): YES